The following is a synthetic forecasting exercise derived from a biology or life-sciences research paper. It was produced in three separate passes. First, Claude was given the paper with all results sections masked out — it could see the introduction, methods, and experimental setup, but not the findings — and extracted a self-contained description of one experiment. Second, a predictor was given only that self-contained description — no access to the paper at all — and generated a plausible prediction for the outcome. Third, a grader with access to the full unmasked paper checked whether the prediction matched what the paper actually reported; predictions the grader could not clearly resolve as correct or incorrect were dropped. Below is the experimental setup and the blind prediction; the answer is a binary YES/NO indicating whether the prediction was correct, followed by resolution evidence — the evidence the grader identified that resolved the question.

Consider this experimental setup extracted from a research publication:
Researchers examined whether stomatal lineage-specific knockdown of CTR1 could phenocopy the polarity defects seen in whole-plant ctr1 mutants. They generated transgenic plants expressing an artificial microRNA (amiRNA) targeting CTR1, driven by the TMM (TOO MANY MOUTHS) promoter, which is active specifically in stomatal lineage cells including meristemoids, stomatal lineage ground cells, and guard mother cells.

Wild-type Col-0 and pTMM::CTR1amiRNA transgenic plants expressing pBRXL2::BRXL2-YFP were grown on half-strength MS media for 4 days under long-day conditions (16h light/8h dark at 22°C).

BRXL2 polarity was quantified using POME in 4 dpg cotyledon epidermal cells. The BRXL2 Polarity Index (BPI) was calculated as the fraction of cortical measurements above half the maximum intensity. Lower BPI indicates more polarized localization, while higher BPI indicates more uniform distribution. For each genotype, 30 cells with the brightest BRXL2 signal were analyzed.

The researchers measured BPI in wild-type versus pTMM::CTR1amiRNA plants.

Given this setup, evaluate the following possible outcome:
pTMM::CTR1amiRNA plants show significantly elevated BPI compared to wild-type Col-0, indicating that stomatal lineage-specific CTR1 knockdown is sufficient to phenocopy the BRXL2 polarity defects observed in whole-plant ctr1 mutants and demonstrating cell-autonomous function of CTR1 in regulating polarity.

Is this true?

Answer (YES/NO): YES